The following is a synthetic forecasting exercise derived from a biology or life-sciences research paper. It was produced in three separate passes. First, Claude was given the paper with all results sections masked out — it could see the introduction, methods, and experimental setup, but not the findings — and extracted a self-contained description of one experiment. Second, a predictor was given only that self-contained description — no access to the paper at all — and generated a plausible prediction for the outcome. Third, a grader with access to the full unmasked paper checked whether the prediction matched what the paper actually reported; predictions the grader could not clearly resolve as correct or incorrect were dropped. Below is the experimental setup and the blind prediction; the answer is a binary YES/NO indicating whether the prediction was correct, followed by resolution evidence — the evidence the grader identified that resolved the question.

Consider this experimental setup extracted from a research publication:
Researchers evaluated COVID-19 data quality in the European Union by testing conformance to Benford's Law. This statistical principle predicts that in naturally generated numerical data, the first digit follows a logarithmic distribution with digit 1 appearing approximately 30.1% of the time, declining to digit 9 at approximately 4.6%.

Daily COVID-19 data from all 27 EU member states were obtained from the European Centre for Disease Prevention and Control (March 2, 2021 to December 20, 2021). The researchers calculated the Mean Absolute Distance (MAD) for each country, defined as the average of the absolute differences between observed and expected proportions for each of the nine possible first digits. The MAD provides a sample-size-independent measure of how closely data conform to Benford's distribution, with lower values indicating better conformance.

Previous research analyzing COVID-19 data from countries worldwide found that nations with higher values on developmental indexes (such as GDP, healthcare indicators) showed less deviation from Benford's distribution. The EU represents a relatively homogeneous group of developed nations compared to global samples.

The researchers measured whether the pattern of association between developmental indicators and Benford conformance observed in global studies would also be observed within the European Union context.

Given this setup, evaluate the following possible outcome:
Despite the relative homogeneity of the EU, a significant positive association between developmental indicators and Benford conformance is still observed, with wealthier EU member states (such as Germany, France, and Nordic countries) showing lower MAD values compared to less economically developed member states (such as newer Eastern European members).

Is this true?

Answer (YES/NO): NO